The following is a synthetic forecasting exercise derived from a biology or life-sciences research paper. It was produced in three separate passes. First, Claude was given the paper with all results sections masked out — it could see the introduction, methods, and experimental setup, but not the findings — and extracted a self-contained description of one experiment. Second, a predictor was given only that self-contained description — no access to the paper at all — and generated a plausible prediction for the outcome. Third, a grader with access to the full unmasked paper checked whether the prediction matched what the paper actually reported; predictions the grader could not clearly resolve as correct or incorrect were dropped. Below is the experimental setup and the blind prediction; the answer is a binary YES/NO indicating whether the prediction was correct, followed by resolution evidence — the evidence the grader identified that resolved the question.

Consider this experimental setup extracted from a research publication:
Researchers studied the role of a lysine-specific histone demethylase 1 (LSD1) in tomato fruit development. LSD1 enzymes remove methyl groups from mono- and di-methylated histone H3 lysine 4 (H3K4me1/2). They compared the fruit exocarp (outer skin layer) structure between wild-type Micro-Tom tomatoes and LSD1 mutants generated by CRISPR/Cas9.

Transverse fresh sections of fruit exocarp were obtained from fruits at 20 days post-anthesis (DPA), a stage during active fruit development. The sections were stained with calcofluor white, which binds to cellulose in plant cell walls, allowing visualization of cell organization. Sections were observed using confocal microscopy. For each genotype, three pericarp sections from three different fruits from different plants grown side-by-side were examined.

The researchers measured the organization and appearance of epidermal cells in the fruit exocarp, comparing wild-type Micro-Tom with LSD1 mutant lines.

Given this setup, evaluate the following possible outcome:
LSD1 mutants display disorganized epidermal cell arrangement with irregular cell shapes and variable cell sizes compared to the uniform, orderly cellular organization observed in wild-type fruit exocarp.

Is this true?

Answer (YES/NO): YES